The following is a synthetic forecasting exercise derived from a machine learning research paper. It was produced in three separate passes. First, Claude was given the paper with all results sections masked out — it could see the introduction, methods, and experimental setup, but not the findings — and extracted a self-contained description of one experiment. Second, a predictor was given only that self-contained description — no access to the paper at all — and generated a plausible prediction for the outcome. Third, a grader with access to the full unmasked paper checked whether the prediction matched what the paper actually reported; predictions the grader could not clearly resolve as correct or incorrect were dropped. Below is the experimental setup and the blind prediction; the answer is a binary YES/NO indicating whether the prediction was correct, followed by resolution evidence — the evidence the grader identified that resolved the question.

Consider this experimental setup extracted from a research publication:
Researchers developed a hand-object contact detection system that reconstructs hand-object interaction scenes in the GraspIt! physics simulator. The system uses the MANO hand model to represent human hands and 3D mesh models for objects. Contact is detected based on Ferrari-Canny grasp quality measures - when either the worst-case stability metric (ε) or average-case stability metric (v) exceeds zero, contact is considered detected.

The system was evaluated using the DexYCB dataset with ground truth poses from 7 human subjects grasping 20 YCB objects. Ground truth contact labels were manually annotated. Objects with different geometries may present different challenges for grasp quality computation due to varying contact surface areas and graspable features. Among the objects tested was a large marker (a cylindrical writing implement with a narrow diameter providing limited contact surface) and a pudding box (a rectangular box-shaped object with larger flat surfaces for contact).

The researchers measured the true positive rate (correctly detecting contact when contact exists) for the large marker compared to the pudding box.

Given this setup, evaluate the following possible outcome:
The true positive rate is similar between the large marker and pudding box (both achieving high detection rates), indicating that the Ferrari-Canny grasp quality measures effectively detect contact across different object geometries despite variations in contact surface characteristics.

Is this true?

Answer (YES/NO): NO